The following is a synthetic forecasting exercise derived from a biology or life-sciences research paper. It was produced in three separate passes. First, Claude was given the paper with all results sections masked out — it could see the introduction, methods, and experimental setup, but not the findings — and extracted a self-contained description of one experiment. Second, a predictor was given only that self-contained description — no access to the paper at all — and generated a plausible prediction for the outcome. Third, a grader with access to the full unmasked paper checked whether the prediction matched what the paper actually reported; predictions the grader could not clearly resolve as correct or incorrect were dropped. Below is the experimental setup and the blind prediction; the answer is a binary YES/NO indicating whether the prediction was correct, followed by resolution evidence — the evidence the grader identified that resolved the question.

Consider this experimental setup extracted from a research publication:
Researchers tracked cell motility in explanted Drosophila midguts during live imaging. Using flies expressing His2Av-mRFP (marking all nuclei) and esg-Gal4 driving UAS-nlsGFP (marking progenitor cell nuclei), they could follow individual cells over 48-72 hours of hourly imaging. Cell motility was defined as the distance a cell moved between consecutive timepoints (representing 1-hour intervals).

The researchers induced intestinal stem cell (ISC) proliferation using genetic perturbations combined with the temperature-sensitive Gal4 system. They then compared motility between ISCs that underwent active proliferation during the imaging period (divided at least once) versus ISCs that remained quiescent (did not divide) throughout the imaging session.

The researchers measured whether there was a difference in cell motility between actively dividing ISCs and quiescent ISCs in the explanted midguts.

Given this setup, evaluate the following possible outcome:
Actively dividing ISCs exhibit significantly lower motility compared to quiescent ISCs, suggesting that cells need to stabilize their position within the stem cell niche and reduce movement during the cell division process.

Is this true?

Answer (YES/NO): NO